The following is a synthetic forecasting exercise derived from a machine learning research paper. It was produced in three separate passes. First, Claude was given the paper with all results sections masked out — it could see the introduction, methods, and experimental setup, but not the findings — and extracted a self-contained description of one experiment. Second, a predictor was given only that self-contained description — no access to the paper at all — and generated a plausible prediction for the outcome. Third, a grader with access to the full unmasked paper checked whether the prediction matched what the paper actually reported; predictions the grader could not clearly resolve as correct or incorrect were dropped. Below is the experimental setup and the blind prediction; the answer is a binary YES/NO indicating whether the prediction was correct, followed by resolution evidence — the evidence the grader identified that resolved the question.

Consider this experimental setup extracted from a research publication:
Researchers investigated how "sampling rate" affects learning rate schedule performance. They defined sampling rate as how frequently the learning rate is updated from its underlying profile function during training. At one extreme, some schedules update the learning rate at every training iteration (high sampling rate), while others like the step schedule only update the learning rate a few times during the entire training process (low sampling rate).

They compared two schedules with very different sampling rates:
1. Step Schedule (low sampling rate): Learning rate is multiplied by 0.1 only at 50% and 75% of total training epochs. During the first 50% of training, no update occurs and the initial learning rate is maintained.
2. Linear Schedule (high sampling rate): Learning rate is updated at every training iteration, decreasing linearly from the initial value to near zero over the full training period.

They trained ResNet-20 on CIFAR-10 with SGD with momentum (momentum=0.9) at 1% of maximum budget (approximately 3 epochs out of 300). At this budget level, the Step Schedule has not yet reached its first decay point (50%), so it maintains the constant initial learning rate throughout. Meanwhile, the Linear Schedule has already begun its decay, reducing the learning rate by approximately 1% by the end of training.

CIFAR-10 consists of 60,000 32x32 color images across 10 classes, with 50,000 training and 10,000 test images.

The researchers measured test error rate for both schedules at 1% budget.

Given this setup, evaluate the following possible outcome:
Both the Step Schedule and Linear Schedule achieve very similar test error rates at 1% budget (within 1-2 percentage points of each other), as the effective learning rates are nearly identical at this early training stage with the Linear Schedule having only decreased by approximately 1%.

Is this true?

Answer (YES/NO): NO